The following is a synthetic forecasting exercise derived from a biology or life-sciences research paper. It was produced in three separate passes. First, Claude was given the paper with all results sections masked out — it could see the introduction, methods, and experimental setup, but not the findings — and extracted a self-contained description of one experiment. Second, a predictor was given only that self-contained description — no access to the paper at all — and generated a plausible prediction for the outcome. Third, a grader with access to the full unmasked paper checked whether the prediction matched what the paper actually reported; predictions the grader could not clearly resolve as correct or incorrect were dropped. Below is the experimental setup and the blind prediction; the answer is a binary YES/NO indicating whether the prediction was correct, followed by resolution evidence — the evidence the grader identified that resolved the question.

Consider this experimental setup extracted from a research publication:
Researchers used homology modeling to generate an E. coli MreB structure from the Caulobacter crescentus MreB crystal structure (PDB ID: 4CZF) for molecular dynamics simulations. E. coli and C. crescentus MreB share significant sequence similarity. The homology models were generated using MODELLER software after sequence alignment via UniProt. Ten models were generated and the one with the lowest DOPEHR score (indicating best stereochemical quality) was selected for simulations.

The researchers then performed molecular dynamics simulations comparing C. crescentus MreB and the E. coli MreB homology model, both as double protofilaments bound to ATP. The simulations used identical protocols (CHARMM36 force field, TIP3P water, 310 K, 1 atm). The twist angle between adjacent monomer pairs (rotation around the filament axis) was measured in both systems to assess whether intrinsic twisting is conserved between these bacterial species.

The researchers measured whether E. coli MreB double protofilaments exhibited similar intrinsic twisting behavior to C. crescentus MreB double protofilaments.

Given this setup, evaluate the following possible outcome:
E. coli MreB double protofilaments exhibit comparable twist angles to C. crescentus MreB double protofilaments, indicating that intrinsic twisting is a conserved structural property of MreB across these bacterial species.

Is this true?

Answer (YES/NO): YES